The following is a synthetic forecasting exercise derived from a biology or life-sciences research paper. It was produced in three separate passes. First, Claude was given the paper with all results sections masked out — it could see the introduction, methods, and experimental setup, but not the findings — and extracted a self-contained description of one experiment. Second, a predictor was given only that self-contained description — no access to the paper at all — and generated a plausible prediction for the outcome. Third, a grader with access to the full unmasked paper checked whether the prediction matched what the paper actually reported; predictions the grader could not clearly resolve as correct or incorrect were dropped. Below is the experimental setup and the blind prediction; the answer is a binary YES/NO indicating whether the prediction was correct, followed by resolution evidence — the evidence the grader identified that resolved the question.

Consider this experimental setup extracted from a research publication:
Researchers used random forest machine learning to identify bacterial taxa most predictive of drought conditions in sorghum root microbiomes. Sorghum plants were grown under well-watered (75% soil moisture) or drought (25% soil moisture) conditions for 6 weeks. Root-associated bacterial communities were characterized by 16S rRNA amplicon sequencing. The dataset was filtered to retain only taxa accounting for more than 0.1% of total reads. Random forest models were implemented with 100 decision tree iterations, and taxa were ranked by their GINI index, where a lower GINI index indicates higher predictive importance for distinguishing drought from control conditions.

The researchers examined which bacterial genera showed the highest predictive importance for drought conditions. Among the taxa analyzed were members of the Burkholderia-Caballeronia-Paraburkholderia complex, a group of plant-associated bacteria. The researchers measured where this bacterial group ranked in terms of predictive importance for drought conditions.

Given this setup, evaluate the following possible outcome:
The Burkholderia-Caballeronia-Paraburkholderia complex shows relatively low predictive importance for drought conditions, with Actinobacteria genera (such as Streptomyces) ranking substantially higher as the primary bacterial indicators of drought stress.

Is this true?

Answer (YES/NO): NO